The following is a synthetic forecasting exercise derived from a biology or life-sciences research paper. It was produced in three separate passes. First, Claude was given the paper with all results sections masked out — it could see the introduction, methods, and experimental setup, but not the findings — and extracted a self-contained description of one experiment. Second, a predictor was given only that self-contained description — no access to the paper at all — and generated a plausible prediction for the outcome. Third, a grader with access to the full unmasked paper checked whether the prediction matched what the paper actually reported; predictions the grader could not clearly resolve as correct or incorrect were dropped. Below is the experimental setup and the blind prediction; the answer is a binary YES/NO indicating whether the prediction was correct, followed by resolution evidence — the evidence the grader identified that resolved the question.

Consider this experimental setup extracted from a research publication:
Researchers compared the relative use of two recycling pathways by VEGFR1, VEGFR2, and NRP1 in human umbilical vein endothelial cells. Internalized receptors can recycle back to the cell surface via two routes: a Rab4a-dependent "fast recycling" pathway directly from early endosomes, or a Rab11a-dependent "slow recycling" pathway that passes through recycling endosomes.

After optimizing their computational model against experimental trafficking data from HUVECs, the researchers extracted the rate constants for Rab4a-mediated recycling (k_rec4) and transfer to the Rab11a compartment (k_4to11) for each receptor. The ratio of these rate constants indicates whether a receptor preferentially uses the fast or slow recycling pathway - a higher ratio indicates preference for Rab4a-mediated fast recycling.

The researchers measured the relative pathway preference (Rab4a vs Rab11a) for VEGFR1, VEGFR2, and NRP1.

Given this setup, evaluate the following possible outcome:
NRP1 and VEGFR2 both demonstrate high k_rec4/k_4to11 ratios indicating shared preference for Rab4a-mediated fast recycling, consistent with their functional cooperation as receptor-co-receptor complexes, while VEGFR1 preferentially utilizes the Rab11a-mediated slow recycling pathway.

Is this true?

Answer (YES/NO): NO